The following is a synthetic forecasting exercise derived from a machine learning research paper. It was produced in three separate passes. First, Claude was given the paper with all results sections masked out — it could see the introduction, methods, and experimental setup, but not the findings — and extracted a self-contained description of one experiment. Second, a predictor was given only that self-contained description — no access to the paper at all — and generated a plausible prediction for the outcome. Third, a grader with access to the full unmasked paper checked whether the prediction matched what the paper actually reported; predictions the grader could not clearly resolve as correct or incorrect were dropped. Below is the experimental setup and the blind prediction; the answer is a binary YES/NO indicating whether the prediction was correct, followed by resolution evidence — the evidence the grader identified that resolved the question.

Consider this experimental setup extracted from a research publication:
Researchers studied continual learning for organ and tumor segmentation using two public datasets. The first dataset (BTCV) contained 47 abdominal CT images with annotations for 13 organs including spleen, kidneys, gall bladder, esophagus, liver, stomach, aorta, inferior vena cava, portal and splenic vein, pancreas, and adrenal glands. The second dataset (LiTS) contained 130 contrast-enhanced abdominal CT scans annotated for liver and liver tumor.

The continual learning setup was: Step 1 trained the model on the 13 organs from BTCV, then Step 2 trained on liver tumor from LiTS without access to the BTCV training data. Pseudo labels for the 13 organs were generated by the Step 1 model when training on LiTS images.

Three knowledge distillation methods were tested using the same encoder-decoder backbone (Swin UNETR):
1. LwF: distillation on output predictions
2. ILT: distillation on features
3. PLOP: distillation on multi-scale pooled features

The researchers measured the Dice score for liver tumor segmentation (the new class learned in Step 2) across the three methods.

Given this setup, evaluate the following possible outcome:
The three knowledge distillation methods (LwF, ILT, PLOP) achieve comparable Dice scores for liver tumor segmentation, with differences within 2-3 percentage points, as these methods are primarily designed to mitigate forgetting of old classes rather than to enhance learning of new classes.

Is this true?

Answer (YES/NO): NO